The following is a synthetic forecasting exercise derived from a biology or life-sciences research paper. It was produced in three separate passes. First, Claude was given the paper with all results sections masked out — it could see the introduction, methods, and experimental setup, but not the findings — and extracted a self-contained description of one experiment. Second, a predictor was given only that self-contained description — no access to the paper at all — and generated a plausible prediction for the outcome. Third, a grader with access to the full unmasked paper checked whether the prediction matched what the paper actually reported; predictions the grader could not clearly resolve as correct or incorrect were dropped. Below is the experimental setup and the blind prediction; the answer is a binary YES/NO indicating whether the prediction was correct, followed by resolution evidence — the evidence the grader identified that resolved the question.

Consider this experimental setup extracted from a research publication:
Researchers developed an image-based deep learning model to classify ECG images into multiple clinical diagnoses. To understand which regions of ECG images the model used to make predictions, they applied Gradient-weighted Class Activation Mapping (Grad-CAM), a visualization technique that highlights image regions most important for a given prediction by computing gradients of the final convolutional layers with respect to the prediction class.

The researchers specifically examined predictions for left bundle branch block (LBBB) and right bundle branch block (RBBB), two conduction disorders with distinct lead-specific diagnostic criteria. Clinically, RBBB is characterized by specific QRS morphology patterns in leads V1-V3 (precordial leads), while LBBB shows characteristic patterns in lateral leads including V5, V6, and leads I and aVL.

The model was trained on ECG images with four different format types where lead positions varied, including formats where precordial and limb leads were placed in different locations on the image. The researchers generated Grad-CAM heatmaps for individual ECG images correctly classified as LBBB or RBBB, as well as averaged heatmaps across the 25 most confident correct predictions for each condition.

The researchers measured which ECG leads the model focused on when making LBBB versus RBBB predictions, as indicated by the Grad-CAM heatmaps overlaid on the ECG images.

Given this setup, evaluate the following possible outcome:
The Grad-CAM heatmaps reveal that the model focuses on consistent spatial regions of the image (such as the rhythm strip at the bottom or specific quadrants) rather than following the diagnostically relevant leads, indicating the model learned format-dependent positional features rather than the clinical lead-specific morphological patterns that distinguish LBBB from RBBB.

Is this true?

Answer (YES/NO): NO